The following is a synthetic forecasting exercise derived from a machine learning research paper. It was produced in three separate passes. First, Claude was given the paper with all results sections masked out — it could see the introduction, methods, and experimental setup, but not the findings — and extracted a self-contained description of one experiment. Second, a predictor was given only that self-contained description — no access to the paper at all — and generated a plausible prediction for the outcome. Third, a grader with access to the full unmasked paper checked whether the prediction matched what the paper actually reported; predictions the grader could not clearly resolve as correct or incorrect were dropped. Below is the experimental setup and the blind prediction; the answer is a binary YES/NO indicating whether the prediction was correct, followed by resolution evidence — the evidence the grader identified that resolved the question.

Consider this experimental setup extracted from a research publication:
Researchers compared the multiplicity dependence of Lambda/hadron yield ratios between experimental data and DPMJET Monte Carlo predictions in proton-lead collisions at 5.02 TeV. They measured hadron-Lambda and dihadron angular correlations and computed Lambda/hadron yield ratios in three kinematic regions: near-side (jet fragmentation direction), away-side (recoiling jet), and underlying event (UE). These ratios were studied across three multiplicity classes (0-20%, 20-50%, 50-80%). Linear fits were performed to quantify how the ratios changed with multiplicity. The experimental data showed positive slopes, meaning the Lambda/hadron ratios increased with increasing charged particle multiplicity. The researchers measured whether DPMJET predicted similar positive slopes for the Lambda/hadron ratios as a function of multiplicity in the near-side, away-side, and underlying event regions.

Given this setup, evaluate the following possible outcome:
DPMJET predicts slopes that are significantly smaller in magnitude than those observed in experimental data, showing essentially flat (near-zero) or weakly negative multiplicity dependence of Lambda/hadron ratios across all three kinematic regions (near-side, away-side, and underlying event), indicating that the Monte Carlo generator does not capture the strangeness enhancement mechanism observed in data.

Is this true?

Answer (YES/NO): YES